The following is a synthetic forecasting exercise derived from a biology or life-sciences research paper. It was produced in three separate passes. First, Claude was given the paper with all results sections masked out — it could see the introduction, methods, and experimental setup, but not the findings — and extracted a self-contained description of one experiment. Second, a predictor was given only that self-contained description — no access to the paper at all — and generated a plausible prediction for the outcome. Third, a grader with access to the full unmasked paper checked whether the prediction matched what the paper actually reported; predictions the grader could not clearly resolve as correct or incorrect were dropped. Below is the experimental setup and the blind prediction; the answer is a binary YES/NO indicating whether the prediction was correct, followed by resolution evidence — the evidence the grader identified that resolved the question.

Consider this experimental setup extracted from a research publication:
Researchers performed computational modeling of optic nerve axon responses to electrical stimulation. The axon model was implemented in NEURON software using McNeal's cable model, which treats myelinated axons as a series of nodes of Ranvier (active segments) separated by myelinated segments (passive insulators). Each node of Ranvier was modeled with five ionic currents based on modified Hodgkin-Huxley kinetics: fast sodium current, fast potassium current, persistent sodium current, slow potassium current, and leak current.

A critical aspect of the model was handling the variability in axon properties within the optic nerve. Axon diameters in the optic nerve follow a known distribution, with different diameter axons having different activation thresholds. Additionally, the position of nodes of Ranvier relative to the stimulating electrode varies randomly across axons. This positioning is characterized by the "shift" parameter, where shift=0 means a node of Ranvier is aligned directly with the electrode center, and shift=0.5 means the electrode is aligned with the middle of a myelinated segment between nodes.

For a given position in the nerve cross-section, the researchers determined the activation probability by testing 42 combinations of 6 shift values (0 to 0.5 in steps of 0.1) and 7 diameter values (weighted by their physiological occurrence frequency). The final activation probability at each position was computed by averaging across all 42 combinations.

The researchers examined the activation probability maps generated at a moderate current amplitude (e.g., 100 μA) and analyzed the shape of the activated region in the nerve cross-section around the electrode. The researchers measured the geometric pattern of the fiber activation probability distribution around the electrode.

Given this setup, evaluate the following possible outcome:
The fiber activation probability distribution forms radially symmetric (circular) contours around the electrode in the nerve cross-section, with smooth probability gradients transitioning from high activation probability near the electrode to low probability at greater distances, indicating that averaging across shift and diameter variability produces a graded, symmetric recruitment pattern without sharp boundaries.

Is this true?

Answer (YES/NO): NO